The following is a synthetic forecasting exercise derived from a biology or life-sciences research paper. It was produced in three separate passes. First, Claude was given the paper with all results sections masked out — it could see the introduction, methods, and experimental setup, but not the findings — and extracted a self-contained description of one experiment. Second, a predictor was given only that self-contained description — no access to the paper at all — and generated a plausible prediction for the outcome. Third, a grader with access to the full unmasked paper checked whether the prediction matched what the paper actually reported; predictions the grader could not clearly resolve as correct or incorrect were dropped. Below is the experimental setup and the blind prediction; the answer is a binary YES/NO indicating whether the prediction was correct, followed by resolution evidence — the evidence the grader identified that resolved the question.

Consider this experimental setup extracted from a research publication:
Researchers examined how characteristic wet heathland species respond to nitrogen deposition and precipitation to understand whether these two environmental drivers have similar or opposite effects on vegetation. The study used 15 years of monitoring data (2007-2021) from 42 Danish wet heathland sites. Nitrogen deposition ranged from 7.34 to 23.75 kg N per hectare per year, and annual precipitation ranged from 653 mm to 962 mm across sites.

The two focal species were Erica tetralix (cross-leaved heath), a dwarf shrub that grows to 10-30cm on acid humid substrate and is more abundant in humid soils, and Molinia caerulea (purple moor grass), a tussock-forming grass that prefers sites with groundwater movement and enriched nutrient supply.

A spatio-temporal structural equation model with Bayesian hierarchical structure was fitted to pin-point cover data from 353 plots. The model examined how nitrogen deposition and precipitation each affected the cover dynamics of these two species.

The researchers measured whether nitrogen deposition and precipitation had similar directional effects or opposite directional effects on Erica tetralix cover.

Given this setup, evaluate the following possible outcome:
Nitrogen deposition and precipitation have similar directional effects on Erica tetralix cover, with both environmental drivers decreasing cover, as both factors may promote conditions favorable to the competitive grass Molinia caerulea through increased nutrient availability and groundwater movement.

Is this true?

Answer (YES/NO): NO